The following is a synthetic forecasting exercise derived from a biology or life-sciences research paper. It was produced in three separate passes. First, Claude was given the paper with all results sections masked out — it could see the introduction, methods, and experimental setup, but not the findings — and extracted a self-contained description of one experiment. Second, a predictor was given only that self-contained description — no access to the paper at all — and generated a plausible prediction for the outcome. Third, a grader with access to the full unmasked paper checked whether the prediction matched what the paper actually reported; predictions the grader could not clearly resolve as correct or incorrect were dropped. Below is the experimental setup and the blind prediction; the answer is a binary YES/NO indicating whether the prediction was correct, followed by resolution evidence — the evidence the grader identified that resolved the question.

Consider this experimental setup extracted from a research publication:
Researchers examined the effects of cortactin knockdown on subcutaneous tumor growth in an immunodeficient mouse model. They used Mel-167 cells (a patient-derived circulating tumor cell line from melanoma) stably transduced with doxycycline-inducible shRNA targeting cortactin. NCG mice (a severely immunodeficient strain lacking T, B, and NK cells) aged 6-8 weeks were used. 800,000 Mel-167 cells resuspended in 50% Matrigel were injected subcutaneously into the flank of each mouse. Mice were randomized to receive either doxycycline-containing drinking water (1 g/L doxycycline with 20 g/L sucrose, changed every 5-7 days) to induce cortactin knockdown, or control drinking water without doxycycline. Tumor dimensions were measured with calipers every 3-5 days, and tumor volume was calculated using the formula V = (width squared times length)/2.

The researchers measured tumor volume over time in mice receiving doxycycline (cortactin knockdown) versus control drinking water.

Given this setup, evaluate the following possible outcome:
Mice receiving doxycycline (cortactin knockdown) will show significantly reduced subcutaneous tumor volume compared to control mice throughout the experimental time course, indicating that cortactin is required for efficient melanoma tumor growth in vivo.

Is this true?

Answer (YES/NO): YES